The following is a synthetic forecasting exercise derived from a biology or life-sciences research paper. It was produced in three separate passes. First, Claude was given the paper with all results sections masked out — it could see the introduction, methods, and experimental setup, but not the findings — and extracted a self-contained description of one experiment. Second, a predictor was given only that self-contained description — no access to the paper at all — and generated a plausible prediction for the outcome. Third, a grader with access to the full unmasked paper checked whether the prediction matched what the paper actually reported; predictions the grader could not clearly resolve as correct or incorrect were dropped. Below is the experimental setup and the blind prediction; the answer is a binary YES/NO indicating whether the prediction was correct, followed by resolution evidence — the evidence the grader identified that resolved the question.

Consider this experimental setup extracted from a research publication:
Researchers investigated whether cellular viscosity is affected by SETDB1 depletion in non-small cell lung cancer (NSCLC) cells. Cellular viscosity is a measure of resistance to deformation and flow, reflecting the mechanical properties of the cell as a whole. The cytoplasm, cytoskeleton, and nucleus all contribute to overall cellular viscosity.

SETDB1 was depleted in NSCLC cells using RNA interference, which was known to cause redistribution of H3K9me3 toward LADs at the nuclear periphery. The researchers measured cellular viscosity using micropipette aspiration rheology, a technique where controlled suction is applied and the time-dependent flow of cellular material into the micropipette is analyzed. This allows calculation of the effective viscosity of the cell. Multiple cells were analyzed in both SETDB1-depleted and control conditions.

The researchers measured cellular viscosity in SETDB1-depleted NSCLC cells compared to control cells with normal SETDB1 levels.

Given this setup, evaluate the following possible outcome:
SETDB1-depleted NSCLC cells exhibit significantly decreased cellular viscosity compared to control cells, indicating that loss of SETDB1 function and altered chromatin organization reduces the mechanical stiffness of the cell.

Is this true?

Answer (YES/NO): NO